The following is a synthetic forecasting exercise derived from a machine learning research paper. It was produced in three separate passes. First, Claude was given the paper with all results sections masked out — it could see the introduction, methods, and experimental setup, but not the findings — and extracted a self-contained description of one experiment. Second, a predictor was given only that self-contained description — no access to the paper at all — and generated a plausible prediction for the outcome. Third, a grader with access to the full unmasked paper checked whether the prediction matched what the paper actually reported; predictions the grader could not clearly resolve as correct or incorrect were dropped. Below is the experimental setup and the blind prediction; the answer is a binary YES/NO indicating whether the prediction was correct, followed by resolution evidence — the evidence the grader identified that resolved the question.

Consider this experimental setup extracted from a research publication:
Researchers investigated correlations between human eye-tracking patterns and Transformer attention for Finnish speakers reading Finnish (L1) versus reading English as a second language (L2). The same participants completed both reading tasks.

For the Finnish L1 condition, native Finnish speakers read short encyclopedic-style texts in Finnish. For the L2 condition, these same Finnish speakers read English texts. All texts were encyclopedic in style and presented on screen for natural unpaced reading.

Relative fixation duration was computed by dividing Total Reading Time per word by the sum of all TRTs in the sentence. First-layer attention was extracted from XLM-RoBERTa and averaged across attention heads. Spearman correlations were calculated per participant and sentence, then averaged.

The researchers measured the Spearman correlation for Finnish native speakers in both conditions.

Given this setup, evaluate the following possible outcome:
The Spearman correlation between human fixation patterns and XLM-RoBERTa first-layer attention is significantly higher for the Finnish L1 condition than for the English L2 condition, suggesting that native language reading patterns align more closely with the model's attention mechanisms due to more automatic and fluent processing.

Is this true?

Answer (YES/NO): NO